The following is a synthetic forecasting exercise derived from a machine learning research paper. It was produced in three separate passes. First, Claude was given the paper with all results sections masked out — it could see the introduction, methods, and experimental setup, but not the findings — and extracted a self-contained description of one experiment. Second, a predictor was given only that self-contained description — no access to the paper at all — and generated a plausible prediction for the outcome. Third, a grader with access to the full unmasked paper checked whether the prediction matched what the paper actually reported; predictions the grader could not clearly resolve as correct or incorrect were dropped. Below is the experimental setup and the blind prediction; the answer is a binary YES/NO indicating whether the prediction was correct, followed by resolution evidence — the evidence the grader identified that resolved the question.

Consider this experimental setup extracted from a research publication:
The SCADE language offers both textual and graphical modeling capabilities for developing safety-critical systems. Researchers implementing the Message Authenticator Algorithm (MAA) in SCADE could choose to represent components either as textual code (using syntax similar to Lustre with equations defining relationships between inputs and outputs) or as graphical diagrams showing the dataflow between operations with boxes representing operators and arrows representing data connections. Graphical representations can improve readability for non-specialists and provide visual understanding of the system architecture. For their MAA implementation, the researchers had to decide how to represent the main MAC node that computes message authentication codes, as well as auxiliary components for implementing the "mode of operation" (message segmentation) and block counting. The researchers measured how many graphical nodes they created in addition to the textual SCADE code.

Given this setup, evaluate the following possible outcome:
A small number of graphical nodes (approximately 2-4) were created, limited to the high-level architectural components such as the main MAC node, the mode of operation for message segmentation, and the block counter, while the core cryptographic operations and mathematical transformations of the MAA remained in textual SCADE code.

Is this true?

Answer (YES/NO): YES